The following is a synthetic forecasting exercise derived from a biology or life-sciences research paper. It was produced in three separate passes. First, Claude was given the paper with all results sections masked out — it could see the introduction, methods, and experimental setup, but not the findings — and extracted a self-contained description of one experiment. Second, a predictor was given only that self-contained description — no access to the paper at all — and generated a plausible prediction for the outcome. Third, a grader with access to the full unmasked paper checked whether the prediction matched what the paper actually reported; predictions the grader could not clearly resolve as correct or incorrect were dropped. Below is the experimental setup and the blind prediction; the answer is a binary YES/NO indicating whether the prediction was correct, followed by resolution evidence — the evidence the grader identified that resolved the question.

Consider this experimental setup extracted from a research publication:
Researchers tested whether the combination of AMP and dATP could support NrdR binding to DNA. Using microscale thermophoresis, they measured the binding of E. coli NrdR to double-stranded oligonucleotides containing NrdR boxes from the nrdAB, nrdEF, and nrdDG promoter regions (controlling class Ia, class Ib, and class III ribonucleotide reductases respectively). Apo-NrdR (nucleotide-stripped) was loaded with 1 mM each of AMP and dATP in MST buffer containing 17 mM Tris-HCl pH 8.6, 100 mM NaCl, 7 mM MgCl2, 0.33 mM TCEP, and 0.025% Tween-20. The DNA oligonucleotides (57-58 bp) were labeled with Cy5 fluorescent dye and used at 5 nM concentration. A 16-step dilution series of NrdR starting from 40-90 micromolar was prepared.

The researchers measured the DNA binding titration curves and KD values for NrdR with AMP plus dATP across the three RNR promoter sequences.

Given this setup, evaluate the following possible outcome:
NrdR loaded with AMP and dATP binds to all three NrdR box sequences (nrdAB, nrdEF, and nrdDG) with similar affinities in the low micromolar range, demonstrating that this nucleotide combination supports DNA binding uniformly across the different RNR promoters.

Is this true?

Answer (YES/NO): NO